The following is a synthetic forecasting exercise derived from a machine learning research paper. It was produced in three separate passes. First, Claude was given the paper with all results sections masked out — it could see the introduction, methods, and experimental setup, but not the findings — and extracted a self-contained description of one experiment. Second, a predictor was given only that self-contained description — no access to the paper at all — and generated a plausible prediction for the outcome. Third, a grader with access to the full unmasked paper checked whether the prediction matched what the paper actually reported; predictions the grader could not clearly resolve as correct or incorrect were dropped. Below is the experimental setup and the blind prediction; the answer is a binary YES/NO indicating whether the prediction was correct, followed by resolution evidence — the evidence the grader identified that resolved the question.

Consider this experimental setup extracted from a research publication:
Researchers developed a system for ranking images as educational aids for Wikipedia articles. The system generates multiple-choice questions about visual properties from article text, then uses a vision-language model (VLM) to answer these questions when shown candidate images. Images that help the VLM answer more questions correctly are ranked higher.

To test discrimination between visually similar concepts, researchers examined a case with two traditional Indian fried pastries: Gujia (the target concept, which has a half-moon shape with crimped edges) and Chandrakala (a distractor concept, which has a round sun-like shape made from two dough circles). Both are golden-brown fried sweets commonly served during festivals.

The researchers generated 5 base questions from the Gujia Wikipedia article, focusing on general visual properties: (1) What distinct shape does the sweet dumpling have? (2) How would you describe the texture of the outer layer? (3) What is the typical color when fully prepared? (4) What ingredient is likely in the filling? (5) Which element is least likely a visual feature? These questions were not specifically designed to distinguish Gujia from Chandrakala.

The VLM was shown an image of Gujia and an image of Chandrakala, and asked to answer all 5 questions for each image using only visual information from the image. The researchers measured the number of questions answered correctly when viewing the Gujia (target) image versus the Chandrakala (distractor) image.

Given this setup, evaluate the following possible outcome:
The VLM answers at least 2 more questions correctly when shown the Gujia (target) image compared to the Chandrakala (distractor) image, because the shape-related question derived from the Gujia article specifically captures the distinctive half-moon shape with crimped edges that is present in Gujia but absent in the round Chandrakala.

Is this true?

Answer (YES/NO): NO